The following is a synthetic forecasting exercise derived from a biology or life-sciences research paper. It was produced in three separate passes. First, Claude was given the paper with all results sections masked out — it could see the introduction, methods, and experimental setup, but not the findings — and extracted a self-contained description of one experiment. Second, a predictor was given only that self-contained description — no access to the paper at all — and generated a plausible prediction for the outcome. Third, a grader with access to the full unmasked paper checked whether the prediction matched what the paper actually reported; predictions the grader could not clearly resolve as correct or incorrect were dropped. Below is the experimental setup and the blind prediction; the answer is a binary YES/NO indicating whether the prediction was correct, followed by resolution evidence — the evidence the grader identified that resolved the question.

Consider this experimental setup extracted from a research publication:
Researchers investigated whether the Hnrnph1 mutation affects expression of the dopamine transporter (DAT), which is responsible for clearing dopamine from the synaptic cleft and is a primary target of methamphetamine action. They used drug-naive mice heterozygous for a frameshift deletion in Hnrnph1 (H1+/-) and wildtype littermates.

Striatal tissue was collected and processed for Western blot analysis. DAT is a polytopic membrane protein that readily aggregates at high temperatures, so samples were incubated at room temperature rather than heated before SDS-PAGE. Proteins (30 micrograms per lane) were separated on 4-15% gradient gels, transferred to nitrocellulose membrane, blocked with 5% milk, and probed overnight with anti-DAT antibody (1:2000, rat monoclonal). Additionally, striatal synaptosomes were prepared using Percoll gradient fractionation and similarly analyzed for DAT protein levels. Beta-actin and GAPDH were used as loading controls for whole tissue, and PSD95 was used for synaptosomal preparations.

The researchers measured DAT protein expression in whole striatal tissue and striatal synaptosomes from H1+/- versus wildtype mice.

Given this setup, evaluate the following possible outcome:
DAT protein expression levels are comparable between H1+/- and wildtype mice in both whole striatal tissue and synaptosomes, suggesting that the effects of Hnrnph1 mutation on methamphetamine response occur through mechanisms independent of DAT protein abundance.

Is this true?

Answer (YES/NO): YES